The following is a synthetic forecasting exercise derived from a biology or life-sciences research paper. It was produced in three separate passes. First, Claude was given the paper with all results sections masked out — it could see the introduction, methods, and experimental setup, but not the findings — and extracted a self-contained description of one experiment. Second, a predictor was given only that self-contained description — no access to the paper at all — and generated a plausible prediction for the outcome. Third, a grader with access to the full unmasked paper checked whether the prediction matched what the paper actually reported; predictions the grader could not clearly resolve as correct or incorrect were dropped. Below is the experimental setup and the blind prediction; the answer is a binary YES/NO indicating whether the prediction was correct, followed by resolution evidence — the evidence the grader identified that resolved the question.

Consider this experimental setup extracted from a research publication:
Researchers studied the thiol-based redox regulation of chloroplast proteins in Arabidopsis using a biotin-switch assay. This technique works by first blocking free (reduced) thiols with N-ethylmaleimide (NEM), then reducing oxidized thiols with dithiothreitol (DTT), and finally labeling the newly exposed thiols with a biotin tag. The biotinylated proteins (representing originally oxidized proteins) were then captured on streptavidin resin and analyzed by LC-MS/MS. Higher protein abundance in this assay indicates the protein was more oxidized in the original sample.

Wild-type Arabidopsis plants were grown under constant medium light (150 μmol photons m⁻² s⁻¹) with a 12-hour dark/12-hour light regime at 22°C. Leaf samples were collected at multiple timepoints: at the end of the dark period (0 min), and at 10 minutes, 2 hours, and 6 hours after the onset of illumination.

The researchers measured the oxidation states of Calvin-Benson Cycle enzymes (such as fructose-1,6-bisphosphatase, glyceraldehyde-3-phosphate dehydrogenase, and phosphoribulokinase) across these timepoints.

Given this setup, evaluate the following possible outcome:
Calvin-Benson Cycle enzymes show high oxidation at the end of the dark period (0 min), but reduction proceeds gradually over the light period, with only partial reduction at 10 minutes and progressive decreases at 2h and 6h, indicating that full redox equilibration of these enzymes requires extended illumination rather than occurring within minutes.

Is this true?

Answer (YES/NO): NO